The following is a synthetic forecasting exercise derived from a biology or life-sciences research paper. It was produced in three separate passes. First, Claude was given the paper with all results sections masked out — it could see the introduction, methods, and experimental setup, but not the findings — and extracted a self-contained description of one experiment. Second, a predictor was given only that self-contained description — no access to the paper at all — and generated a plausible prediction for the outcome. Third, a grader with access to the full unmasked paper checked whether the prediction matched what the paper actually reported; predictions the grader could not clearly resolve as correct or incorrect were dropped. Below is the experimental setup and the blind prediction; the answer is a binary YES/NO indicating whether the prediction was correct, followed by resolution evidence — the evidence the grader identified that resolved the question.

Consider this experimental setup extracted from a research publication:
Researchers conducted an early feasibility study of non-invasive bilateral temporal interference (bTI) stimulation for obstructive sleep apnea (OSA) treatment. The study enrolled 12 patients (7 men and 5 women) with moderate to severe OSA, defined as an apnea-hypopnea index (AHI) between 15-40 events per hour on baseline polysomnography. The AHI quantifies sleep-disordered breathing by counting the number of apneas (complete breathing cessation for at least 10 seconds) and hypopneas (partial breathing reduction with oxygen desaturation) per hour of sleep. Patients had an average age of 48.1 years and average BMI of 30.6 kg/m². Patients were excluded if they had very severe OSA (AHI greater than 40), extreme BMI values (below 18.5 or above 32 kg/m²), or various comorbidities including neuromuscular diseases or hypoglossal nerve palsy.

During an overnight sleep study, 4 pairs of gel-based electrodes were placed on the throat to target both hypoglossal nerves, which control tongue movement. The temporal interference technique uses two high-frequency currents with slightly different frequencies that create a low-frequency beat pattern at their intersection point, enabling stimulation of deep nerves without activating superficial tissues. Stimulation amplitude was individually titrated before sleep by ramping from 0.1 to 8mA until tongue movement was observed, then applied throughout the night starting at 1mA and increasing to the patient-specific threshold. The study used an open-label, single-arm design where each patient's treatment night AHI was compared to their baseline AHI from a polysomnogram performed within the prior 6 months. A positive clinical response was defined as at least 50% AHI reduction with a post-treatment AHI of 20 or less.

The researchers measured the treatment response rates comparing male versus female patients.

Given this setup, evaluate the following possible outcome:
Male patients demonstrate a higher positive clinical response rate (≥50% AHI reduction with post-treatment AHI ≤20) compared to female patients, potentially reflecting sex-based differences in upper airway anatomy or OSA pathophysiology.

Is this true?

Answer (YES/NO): NO